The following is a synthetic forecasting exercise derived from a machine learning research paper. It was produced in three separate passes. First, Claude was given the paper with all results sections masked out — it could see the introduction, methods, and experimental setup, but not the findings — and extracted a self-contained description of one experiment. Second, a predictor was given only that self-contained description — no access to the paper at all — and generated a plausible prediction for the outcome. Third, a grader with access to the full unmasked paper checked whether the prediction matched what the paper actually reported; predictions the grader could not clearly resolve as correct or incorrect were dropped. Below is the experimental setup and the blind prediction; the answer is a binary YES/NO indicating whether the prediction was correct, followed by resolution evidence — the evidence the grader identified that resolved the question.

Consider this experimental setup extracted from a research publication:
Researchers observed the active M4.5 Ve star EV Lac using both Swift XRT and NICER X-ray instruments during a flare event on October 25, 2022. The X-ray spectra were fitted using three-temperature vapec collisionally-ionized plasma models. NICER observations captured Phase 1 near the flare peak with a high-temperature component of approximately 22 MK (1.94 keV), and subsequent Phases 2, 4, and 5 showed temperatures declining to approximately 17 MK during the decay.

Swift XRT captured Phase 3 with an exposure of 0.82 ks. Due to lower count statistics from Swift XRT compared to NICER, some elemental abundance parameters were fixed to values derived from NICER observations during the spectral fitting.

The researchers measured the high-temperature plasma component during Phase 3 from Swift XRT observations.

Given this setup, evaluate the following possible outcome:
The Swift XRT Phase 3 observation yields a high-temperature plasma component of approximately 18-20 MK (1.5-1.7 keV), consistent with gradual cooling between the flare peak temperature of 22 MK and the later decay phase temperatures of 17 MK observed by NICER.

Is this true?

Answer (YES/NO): NO